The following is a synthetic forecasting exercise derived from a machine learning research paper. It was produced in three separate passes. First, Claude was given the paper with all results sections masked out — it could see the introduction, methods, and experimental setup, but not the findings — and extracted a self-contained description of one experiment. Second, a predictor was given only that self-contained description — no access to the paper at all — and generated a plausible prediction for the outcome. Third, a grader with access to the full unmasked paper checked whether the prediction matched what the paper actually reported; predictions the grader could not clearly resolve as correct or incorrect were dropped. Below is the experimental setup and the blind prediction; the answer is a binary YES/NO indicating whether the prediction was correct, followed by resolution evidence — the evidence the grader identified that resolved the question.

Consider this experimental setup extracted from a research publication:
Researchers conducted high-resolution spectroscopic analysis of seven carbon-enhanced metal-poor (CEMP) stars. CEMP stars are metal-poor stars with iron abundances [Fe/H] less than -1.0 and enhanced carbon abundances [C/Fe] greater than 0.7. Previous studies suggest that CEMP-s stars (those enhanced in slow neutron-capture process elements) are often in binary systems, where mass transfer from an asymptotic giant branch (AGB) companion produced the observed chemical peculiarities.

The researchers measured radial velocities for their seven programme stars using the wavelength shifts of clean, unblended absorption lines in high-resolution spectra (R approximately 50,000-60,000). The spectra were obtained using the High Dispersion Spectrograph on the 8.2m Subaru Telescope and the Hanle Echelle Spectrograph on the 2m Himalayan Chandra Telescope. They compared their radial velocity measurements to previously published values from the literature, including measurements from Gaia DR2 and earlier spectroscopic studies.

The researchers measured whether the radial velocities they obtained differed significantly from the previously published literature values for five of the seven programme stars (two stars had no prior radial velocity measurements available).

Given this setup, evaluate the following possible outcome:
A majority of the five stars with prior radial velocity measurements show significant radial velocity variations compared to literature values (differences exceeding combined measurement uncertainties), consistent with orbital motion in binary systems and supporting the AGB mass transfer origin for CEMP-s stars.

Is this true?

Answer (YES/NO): YES